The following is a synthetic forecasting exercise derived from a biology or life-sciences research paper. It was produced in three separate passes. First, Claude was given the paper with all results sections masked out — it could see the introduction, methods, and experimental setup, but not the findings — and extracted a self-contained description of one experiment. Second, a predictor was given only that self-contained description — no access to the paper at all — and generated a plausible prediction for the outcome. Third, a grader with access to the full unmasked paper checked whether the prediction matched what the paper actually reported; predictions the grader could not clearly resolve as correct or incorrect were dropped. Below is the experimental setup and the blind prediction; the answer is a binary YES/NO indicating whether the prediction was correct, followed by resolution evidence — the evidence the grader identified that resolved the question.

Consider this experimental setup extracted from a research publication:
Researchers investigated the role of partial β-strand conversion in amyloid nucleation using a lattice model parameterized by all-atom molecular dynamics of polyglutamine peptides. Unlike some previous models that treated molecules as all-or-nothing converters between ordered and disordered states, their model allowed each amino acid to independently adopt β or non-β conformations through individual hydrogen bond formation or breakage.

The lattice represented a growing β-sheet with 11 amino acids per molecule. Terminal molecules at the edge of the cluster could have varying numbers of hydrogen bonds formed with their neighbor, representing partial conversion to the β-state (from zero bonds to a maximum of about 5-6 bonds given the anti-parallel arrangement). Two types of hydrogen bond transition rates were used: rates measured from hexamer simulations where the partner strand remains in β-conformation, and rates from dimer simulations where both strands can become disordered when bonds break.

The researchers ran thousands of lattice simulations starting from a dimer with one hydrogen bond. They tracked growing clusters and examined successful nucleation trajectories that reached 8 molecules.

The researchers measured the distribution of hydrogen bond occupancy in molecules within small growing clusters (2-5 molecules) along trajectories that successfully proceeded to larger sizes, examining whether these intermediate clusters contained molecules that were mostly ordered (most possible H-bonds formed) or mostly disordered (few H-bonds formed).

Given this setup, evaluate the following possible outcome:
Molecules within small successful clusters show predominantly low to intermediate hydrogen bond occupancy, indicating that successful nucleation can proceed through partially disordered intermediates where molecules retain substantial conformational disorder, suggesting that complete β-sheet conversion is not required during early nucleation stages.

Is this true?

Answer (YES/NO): YES